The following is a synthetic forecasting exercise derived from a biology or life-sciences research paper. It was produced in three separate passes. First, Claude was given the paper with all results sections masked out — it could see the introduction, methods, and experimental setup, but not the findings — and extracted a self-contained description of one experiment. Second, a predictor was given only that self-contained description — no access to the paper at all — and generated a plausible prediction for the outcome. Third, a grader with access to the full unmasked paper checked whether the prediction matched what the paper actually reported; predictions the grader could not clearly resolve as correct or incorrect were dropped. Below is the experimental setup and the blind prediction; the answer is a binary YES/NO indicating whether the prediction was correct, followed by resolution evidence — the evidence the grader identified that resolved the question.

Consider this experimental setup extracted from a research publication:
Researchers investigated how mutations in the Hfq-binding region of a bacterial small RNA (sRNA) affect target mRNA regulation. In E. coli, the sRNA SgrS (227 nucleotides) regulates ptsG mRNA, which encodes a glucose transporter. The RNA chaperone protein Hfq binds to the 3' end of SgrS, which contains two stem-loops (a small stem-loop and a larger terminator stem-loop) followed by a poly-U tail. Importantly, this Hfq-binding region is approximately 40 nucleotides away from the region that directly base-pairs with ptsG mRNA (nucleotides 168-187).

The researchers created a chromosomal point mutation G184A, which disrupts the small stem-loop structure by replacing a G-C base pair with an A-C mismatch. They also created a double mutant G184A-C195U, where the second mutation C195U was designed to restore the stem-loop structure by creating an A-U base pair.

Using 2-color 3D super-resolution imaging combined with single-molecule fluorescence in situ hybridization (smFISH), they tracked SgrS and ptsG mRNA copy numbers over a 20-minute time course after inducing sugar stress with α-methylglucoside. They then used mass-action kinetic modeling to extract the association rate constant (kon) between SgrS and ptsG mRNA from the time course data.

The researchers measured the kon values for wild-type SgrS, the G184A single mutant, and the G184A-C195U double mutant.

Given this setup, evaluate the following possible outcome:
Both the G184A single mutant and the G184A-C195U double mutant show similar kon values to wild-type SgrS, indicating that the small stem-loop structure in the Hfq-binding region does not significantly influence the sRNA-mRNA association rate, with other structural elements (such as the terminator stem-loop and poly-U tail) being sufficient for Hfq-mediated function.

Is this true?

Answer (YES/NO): NO